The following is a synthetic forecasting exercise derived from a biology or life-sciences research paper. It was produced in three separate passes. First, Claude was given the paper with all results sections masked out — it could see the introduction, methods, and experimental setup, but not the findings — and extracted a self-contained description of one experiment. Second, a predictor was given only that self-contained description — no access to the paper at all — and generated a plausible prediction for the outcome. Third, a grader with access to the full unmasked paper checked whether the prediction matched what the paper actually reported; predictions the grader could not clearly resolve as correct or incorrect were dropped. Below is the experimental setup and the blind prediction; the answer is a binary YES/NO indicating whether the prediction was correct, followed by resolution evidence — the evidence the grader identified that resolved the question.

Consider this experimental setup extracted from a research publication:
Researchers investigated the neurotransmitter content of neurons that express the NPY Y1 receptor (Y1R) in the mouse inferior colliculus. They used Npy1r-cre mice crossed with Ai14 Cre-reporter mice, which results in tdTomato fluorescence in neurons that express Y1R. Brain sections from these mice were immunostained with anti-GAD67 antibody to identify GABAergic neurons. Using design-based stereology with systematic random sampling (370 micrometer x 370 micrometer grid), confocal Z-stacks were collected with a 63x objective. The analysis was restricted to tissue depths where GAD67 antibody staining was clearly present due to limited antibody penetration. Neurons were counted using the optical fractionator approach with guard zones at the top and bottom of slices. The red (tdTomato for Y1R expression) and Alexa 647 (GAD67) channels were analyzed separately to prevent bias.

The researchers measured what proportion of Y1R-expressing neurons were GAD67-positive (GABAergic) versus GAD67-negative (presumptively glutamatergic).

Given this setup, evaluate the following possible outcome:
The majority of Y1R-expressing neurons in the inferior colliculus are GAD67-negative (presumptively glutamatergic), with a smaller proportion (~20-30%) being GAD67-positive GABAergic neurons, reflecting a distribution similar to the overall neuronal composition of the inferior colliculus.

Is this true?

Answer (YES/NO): NO